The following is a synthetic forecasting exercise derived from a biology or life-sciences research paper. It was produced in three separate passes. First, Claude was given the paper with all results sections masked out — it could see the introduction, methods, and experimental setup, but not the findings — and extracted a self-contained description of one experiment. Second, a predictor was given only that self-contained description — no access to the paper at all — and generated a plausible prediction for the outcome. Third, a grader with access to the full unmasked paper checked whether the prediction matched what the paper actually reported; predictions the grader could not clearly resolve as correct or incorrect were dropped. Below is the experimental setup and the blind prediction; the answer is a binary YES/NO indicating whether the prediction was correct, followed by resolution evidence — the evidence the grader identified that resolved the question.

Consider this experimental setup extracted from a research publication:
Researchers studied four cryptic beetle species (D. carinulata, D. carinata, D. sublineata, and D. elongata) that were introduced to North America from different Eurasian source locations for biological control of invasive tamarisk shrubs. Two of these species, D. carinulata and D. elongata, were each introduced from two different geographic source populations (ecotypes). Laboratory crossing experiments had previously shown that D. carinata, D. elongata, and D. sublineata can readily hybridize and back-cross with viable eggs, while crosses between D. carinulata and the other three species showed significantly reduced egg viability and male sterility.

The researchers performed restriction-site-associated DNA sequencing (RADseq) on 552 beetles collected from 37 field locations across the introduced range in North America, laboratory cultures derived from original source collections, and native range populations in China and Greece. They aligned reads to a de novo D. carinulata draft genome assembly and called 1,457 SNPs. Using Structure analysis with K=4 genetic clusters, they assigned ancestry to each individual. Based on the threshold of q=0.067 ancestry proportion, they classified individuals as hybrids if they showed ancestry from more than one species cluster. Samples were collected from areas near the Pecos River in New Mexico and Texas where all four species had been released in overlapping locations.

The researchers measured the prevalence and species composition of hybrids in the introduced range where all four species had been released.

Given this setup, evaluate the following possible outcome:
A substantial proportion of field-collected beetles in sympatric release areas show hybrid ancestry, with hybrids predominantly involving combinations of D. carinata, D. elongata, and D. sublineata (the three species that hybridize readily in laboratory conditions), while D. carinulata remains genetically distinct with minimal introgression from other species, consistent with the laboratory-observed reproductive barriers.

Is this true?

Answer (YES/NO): YES